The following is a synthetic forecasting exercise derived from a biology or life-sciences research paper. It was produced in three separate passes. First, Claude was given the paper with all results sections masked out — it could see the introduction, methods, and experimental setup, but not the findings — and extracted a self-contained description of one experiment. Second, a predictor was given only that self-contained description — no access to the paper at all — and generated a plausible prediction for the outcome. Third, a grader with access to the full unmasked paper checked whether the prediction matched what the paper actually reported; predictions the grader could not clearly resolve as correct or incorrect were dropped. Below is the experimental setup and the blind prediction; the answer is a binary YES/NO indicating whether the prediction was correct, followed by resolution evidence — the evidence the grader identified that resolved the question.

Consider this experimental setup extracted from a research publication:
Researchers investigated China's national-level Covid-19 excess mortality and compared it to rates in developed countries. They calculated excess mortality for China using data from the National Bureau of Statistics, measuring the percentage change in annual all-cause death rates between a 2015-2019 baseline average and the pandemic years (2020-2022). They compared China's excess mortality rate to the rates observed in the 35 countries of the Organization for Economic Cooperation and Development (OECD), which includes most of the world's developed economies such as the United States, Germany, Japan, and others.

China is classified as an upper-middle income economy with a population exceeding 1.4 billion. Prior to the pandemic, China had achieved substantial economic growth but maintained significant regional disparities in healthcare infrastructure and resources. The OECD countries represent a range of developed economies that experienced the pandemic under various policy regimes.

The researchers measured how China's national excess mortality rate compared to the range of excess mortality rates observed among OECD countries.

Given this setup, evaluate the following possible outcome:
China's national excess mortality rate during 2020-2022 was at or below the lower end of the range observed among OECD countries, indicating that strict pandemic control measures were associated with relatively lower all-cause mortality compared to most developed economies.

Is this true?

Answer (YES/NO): NO